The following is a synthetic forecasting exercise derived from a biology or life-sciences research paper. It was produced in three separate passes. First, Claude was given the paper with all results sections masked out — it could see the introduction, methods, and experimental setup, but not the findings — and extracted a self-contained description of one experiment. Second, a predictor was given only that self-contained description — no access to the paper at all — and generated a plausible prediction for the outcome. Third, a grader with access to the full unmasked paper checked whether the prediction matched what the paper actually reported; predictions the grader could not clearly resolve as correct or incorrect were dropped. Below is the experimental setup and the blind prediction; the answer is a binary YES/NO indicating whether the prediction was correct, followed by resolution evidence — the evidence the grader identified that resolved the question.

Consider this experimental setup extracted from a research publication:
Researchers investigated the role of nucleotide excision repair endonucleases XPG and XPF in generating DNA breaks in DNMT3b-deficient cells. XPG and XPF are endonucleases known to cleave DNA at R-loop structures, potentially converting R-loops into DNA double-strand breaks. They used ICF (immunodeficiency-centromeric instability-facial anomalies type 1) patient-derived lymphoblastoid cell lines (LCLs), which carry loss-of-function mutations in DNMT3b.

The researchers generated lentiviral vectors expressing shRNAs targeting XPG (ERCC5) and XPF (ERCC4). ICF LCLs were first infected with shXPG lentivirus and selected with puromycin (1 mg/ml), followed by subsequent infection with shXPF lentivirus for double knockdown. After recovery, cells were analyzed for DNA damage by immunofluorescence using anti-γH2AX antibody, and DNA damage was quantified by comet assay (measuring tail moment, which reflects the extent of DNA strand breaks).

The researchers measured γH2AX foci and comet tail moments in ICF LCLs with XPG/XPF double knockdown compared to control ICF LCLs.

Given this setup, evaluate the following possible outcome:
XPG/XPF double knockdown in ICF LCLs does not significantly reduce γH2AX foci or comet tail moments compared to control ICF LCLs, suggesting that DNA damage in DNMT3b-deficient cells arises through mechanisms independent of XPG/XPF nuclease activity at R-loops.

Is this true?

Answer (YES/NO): NO